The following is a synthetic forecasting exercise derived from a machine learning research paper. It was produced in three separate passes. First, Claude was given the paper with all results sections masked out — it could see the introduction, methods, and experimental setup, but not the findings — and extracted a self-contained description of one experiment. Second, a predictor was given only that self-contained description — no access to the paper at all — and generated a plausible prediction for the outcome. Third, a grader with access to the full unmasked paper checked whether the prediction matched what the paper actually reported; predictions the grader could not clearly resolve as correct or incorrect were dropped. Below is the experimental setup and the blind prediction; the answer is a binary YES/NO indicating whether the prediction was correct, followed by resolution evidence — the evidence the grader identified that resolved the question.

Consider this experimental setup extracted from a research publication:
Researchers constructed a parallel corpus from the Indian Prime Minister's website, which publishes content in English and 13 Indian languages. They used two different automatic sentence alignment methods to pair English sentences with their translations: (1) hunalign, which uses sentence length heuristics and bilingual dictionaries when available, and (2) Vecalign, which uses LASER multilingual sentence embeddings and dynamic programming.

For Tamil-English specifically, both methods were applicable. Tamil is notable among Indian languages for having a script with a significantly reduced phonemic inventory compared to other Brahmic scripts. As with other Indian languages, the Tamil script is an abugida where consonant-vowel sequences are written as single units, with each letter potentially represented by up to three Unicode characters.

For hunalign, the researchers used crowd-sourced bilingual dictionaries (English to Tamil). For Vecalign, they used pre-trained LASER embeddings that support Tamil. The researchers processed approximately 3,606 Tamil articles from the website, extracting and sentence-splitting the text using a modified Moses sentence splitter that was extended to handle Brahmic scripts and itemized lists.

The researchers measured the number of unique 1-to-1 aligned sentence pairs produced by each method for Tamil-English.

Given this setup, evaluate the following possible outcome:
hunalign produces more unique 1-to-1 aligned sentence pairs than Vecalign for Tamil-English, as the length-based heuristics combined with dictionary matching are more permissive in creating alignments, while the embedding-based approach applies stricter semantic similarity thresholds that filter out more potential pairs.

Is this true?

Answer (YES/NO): NO